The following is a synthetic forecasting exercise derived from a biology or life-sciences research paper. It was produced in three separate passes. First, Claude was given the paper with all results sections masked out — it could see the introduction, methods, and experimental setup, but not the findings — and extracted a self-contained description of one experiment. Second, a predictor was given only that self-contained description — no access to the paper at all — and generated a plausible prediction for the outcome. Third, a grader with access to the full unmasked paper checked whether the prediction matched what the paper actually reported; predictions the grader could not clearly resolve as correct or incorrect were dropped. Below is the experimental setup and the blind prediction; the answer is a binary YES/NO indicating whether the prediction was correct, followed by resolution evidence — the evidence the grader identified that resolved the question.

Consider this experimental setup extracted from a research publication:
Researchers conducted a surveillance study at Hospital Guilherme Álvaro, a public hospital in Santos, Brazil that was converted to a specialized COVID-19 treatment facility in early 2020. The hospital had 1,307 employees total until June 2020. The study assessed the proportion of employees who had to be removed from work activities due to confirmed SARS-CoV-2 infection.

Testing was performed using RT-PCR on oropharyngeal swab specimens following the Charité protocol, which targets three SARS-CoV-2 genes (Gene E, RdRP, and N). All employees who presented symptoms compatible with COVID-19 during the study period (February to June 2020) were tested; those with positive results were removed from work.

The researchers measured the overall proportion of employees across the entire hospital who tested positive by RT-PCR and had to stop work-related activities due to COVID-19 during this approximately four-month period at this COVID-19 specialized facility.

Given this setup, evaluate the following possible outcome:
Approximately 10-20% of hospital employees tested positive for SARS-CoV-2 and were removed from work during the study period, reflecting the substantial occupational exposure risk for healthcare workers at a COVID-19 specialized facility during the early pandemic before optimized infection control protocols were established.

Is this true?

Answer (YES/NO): YES